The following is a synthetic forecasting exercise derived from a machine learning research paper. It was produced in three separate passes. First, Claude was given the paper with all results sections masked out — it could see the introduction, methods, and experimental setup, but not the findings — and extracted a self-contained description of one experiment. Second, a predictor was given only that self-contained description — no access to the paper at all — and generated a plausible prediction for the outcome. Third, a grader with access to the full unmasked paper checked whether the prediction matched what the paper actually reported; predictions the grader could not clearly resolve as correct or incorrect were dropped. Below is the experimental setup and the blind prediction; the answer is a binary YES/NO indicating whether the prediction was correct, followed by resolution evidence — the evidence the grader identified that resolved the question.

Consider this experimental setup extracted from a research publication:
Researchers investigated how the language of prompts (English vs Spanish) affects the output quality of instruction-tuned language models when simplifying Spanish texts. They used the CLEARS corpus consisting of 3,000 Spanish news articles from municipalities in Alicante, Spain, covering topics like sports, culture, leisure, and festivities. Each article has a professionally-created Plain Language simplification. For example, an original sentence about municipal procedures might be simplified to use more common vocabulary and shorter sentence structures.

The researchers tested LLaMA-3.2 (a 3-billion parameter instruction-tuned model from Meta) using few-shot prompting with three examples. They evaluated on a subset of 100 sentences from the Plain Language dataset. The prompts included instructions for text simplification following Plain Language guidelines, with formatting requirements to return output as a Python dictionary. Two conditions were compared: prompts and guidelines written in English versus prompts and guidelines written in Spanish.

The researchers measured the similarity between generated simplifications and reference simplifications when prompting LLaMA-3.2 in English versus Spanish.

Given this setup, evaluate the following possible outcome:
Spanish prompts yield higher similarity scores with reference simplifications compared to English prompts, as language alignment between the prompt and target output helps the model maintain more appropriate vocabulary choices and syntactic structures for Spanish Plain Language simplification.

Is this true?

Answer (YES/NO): NO